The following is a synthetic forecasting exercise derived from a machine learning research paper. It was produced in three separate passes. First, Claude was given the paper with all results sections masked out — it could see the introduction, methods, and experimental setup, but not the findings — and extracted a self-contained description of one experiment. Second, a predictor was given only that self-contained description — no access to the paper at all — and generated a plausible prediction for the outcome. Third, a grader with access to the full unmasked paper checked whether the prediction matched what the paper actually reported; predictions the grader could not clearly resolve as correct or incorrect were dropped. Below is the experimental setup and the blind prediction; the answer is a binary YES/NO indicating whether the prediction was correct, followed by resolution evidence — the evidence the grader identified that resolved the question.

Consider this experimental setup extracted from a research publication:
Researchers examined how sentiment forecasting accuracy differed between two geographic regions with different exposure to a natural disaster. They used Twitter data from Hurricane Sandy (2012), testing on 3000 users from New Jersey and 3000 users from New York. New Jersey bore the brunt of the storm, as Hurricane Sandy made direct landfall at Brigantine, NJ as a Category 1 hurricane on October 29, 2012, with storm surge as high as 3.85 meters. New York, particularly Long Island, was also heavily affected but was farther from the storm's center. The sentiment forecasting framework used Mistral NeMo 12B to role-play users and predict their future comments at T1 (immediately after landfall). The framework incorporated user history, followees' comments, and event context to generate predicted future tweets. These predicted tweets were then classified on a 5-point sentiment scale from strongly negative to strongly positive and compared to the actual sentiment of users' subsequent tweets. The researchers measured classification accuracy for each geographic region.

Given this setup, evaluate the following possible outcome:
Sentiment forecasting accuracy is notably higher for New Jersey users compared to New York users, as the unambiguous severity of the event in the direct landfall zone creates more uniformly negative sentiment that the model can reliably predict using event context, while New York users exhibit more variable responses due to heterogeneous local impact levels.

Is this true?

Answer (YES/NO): NO